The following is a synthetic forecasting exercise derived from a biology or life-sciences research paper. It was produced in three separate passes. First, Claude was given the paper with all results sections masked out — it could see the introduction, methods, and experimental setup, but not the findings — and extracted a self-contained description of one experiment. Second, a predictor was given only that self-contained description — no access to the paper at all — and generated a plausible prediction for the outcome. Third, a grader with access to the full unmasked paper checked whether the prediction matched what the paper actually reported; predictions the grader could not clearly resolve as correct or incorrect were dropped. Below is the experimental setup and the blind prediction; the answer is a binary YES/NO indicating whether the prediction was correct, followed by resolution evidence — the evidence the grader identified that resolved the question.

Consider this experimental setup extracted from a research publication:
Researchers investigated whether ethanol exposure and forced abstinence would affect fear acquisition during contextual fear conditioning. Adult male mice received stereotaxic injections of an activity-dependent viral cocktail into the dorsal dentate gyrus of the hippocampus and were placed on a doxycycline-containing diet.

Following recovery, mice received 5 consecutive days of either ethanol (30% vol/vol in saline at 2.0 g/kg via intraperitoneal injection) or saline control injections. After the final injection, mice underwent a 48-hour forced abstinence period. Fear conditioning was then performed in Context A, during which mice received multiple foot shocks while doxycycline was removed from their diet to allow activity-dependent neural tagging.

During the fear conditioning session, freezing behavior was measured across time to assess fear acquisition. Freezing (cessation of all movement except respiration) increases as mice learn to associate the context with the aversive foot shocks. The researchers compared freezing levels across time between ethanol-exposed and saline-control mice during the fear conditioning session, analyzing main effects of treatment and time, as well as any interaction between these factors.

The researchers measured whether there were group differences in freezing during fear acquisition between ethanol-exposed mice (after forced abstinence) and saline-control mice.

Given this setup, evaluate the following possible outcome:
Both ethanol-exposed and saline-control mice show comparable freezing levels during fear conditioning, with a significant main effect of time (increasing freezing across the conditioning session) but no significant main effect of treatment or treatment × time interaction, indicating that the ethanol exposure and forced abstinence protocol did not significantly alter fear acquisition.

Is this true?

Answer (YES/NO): NO